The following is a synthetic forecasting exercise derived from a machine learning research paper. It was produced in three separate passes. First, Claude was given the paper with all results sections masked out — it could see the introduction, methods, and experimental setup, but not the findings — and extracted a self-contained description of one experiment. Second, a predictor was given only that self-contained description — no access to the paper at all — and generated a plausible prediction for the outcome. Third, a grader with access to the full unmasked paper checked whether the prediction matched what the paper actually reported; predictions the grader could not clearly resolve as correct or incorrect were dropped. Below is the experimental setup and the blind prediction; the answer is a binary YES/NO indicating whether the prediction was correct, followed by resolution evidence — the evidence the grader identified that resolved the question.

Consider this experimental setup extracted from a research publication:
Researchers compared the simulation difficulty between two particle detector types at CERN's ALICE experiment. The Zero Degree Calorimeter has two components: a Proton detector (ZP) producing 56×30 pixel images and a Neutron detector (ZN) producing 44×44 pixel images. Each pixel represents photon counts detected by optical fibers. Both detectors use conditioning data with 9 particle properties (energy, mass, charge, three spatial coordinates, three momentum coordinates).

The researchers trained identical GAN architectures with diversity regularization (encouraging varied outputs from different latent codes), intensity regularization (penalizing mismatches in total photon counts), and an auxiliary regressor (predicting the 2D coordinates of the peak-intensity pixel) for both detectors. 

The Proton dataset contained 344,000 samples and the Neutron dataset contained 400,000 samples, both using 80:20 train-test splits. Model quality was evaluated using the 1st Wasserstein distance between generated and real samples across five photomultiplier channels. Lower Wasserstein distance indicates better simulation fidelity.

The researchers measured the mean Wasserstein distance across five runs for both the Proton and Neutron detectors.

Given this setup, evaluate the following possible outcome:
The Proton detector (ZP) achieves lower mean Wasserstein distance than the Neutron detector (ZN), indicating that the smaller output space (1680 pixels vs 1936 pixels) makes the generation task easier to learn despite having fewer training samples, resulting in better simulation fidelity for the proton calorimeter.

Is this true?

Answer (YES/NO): NO